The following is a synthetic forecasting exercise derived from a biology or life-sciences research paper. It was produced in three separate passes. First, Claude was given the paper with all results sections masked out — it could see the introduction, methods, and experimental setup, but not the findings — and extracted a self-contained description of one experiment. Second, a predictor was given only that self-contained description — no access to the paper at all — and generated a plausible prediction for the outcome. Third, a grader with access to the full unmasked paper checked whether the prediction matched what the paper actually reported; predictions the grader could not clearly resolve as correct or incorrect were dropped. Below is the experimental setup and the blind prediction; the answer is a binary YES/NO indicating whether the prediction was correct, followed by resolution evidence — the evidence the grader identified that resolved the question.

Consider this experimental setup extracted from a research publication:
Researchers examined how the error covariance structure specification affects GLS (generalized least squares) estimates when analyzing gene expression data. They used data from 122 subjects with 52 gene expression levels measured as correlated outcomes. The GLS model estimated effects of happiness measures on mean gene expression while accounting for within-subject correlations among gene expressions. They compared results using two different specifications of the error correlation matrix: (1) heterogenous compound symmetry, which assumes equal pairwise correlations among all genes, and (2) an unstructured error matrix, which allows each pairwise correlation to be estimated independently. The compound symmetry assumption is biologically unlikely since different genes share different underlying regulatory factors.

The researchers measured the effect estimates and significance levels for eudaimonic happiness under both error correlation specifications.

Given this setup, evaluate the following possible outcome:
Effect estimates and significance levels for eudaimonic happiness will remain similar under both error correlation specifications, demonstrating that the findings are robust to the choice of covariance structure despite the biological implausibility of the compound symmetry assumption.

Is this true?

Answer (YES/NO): NO